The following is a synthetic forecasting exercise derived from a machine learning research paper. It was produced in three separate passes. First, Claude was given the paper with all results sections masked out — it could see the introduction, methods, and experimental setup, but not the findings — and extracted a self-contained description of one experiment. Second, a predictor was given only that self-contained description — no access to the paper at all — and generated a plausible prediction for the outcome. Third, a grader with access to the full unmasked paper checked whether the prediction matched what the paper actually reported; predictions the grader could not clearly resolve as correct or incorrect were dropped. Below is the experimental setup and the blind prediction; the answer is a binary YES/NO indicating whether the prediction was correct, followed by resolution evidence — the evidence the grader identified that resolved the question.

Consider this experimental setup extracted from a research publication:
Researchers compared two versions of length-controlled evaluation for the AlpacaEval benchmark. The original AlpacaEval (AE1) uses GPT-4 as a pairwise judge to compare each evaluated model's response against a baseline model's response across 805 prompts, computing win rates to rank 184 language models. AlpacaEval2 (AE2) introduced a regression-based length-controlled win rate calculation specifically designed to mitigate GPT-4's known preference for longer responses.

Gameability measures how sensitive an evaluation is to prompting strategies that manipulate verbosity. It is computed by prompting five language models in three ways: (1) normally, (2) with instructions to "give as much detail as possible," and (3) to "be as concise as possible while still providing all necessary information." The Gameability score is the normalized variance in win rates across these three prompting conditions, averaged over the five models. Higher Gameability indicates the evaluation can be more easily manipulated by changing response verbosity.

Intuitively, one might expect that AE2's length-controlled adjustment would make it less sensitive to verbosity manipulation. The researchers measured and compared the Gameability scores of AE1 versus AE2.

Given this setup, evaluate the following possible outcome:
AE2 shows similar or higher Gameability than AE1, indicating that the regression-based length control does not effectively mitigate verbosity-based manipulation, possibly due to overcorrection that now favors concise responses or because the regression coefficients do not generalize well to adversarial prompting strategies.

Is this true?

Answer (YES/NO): YES